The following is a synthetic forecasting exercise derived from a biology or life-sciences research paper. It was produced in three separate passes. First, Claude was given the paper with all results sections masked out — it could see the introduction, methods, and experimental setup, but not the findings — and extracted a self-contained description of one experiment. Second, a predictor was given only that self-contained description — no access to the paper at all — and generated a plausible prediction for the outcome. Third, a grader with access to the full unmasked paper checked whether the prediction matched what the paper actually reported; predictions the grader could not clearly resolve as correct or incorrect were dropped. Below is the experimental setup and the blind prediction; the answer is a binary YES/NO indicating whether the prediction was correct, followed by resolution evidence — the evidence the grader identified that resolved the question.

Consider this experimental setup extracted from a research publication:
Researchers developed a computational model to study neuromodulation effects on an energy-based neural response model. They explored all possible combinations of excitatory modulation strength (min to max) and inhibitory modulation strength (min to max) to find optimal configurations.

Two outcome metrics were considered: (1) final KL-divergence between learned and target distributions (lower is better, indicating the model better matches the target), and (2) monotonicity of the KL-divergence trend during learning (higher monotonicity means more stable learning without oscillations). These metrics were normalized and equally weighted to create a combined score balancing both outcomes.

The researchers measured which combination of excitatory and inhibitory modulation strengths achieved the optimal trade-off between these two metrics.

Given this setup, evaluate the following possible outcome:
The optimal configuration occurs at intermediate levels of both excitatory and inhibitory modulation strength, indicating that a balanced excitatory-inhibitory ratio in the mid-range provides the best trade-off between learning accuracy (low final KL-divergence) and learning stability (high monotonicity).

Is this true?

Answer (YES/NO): NO